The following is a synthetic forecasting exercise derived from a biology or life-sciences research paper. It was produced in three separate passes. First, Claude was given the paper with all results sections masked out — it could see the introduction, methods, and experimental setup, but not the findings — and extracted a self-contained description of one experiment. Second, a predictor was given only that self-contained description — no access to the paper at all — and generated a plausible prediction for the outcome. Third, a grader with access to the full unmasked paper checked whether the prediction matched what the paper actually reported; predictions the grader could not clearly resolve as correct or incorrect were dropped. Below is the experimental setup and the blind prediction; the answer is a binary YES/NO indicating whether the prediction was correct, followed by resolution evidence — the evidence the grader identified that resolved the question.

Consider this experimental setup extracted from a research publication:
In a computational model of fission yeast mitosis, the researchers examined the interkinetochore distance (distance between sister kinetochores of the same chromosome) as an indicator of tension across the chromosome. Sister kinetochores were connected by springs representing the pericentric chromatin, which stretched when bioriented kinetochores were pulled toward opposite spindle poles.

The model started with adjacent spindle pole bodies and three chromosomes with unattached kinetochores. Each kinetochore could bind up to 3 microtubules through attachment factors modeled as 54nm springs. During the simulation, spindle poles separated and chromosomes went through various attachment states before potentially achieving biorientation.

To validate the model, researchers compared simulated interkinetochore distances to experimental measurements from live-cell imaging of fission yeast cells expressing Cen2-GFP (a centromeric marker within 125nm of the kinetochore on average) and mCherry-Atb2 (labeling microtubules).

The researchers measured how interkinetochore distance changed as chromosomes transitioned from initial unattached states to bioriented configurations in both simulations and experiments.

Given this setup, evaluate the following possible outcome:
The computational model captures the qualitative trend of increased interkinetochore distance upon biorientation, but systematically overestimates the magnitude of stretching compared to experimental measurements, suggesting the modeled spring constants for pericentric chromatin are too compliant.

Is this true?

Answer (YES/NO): NO